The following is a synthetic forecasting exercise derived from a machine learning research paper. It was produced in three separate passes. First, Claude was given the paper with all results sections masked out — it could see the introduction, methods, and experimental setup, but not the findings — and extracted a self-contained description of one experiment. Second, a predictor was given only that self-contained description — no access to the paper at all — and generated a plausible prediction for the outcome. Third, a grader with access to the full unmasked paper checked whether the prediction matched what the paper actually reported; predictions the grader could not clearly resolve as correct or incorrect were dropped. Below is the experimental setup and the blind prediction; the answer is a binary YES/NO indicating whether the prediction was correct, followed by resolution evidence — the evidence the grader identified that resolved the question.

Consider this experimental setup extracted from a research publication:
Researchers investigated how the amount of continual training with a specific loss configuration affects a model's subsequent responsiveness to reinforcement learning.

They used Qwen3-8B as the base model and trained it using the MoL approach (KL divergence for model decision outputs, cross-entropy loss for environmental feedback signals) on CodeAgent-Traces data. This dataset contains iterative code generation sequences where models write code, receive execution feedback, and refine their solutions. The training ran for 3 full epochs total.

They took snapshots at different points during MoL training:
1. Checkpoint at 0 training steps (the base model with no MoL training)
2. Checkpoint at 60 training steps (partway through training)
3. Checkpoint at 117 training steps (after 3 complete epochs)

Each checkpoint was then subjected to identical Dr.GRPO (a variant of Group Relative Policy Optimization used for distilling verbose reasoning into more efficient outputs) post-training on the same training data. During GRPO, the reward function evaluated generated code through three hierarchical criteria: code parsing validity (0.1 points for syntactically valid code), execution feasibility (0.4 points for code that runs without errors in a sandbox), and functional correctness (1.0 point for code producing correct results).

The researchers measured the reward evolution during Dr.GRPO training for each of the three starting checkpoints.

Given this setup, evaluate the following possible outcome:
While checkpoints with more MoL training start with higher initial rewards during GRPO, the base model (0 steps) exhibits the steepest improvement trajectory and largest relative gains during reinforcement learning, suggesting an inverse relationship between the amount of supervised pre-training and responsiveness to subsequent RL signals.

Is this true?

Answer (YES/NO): NO